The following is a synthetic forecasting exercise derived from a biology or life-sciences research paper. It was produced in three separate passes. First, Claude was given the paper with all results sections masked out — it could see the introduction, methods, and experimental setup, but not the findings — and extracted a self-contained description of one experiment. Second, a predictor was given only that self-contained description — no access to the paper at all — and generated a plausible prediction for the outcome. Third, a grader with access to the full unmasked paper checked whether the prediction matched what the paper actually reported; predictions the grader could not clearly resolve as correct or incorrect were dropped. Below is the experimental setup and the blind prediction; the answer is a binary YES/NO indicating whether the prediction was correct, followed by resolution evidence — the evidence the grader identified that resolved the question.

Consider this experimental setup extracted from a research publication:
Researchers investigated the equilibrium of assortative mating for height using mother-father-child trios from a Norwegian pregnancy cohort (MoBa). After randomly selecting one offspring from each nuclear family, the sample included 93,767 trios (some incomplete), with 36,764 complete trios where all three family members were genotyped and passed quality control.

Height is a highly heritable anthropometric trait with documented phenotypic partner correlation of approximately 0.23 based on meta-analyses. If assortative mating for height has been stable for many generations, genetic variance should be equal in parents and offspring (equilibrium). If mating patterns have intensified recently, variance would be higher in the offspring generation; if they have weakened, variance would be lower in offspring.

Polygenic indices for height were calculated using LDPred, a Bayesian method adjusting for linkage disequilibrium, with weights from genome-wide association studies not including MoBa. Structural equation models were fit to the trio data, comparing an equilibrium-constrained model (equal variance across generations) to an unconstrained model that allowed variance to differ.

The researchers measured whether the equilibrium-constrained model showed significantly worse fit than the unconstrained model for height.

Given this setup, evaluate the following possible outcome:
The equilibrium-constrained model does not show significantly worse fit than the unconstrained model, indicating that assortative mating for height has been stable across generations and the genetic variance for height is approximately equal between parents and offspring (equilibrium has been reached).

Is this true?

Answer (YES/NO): YES